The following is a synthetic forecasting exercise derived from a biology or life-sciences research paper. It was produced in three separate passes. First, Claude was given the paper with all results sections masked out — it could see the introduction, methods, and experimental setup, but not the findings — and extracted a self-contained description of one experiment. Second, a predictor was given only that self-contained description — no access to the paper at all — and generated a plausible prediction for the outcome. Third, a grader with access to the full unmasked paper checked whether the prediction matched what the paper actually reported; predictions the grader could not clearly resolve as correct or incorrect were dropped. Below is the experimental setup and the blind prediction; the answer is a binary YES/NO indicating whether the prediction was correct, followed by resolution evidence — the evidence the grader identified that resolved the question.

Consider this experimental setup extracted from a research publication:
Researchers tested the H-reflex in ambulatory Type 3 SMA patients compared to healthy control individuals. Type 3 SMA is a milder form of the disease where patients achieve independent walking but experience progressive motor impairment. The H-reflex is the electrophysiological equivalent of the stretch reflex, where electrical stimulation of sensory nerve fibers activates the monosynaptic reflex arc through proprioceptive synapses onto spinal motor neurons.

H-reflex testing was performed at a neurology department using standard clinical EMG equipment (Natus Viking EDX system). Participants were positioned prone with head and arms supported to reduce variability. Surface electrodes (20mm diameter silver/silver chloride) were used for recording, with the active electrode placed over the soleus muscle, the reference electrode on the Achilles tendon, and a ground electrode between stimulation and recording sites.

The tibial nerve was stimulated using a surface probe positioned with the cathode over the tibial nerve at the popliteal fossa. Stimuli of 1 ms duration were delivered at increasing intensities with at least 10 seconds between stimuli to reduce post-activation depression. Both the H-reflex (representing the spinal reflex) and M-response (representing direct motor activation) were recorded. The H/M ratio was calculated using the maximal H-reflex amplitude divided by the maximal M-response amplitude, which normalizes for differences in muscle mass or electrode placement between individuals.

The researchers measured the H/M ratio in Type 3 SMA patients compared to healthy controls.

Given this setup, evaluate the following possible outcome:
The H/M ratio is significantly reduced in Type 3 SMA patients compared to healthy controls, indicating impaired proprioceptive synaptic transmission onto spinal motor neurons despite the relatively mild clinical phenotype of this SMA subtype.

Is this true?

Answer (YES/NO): YES